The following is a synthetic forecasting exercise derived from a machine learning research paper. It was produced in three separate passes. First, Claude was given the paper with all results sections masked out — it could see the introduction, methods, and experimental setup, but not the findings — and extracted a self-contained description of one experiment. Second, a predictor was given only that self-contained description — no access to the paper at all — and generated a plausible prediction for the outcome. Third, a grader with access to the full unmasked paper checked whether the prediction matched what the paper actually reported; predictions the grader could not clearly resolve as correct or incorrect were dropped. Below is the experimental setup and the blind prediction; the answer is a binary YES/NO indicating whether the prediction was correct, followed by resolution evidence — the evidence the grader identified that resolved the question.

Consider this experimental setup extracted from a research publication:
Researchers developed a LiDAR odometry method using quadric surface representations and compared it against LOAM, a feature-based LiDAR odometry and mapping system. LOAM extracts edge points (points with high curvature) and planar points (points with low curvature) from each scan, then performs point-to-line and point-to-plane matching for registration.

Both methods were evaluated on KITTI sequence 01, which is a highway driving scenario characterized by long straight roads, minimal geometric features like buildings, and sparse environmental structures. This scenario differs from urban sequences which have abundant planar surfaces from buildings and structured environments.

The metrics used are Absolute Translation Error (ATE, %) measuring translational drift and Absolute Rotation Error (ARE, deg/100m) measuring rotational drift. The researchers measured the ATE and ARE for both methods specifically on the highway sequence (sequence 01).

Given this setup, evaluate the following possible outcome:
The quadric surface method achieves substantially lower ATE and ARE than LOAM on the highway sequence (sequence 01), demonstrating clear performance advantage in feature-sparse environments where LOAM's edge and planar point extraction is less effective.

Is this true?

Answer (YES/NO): NO